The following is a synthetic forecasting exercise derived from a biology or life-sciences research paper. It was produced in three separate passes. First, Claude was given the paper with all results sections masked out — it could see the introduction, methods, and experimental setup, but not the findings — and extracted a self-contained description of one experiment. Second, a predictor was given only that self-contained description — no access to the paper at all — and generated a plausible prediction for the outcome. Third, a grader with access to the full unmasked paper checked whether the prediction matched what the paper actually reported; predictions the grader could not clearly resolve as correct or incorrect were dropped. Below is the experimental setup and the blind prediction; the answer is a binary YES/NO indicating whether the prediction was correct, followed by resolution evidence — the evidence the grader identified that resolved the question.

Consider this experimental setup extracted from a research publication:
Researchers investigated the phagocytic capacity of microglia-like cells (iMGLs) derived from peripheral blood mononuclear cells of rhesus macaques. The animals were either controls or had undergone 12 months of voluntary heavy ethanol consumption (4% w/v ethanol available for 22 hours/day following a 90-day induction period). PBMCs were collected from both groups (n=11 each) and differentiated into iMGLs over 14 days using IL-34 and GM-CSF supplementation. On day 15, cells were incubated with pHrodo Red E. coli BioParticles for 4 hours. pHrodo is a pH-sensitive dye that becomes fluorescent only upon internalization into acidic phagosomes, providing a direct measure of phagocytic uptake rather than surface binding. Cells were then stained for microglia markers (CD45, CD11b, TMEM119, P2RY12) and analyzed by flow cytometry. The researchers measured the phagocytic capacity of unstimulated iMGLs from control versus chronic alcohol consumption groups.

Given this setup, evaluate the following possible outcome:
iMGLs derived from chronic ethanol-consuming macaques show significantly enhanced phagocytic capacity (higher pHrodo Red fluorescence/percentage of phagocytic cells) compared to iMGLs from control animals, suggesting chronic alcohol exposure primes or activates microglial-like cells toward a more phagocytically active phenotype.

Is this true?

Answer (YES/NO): NO